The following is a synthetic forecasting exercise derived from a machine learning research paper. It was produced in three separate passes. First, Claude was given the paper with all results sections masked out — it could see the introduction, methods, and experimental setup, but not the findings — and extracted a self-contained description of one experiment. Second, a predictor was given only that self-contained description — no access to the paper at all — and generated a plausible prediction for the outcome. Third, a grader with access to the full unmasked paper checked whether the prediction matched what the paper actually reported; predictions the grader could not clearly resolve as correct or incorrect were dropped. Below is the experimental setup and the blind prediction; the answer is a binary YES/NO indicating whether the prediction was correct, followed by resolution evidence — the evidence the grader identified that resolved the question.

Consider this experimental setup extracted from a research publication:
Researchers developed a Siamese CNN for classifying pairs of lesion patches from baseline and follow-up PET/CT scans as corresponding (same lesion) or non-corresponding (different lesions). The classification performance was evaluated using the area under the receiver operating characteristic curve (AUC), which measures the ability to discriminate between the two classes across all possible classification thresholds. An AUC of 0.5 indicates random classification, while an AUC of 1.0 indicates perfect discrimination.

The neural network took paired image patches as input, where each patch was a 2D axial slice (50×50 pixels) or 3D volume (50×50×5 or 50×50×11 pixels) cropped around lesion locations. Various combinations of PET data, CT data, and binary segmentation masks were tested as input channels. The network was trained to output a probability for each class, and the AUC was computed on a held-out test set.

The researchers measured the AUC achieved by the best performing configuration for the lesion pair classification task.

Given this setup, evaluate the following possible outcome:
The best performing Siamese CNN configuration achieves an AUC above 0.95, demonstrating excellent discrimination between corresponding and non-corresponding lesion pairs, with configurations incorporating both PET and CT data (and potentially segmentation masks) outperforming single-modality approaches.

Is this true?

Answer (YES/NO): NO